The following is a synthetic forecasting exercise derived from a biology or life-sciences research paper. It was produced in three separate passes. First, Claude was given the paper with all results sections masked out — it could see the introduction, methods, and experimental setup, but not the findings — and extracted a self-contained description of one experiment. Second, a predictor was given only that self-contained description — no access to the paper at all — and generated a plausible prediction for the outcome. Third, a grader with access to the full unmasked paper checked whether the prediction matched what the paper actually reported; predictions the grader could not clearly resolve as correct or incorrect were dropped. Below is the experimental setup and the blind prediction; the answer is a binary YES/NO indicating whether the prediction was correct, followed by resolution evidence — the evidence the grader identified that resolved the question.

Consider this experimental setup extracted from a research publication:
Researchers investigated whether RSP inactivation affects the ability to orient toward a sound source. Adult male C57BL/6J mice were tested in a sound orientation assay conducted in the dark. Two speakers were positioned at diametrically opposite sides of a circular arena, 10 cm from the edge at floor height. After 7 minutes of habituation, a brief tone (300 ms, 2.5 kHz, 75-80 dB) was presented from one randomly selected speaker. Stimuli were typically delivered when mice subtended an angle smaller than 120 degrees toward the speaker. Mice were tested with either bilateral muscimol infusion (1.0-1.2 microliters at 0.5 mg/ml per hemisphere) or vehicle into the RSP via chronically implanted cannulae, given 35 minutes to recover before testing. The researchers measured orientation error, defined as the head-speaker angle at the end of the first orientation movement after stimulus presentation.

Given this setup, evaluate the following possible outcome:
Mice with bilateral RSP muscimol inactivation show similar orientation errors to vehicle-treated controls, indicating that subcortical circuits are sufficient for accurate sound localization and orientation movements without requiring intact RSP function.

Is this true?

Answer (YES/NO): YES